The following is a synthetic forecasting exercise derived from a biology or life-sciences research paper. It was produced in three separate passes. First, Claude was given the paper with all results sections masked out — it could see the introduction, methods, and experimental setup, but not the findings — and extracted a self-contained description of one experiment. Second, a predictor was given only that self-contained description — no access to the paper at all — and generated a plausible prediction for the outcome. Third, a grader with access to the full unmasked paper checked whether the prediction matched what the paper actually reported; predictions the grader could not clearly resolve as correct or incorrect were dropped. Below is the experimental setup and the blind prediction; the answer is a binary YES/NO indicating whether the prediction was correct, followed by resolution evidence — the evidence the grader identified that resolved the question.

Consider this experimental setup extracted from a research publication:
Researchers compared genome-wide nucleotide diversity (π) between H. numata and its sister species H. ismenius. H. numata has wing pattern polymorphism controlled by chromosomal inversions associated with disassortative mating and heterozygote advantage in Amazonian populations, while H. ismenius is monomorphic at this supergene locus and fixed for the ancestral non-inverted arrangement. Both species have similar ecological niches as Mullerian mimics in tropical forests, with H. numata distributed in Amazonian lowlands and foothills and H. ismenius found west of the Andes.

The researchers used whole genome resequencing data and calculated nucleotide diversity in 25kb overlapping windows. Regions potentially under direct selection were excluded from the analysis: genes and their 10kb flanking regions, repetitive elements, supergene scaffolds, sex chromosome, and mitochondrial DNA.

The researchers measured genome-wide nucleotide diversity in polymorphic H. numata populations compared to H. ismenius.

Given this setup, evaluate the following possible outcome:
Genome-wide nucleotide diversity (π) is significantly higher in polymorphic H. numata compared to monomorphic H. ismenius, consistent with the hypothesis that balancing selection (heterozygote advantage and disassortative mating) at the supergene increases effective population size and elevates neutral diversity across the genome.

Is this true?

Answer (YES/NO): YES